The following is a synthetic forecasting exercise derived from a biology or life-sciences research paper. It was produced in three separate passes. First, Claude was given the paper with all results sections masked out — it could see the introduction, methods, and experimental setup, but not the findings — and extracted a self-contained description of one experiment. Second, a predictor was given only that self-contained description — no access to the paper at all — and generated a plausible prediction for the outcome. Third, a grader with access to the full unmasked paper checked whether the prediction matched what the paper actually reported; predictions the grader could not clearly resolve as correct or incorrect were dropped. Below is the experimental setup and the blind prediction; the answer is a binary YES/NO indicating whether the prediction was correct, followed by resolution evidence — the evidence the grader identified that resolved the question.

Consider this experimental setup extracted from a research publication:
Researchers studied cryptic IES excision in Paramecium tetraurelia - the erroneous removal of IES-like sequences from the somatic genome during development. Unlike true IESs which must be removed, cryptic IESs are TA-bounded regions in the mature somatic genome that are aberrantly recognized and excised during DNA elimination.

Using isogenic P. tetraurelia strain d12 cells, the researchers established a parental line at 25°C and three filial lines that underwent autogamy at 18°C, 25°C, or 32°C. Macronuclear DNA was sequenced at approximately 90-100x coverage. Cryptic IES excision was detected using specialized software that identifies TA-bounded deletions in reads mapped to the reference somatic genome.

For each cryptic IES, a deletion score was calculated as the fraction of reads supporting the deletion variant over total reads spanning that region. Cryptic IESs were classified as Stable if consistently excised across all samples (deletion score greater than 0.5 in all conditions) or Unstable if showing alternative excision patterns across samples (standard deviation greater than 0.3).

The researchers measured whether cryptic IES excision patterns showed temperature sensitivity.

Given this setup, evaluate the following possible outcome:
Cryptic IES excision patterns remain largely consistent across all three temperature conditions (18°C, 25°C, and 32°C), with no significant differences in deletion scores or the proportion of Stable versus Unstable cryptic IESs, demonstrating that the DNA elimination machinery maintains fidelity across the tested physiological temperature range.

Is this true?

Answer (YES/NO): NO